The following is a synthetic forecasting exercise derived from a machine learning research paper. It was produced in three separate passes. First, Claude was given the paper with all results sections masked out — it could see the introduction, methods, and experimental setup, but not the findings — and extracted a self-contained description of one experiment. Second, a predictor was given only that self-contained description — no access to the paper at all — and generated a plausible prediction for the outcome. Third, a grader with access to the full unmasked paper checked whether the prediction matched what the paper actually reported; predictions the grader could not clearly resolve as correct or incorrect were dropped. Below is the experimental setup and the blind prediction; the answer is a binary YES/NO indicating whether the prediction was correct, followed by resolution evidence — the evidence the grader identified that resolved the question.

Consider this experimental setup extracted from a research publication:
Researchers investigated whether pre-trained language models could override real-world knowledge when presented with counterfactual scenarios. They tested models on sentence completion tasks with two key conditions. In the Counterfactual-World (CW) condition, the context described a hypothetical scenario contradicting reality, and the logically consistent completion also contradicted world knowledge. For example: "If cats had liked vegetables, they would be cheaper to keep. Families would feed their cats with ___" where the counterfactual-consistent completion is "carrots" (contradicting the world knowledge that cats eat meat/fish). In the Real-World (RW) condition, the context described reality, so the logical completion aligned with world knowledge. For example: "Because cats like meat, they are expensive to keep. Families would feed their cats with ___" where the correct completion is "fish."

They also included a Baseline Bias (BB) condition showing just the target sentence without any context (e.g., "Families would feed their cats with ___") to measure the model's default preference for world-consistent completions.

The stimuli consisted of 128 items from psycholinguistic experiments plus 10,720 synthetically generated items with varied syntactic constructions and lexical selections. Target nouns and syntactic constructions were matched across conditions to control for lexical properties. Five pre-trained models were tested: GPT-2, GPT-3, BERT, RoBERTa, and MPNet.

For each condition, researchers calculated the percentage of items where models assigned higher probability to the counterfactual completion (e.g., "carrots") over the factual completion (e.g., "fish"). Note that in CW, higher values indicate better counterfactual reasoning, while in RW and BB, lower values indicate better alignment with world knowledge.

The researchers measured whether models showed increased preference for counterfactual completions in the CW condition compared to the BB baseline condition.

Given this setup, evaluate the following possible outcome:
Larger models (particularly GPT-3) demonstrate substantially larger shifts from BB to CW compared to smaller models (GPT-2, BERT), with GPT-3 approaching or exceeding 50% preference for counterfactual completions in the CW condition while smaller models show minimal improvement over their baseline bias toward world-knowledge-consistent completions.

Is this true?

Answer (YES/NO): NO